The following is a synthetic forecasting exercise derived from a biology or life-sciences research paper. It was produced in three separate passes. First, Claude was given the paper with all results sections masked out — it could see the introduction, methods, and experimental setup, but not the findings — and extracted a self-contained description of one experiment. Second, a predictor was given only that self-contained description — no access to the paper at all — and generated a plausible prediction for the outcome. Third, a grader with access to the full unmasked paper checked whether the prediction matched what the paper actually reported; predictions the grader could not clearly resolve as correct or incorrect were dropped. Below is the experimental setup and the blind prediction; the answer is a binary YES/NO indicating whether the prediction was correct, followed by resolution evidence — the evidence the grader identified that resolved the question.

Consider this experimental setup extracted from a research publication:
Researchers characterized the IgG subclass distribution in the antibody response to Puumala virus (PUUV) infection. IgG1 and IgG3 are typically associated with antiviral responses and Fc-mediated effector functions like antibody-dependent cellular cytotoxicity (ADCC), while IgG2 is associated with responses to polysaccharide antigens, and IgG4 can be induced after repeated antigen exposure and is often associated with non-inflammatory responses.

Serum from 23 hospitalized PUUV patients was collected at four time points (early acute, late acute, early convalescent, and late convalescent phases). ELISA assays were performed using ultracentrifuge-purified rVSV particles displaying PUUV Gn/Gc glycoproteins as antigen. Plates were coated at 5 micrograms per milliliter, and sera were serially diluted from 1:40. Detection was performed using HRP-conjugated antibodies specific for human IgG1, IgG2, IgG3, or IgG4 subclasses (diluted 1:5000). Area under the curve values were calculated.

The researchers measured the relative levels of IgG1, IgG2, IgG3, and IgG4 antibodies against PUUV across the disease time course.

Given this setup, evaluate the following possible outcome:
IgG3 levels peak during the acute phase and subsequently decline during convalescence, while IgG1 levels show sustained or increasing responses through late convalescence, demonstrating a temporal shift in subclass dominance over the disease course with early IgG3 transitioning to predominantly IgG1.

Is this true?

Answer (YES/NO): YES